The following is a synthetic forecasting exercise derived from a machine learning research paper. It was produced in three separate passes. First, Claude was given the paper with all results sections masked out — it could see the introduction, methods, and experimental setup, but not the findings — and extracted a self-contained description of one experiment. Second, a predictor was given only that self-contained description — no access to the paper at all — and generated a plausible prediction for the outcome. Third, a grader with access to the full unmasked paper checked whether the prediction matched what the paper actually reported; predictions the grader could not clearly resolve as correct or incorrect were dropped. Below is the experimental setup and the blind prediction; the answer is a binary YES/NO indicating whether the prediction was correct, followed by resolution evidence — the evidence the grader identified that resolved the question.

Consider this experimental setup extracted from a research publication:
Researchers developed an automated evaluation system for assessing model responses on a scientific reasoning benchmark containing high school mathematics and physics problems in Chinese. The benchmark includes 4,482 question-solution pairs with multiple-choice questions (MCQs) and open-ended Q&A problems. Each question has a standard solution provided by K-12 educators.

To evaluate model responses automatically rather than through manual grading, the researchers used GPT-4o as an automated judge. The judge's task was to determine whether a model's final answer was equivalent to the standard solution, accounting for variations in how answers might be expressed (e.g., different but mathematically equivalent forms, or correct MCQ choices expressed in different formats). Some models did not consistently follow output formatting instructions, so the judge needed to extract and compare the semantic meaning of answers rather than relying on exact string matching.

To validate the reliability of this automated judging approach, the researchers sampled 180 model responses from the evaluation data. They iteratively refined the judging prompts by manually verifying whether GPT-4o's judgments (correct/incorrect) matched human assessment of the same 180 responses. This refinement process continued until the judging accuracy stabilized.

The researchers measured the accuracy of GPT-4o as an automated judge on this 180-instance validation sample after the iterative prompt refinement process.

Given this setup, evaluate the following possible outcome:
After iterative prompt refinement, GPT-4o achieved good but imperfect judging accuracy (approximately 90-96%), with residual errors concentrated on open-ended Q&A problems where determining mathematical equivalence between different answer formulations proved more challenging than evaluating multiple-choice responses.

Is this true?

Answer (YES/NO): NO